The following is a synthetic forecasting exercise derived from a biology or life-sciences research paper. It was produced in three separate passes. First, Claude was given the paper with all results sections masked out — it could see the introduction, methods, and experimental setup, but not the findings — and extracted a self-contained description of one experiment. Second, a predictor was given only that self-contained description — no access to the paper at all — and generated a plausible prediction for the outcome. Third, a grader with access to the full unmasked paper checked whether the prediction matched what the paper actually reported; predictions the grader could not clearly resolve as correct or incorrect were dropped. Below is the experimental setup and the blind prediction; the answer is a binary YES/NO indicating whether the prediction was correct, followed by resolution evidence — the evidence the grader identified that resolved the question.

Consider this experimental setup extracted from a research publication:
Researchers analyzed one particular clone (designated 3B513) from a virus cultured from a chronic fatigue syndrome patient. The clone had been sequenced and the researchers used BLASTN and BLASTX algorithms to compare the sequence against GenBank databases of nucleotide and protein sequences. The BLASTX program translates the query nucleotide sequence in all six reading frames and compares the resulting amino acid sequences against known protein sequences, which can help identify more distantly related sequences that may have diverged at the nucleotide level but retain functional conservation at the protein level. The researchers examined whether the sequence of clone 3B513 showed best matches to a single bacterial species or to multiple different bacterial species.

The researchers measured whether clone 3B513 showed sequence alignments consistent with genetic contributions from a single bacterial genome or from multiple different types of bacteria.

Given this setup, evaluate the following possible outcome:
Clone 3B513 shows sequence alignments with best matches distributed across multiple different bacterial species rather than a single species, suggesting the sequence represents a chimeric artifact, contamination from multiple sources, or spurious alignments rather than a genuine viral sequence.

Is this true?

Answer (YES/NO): NO